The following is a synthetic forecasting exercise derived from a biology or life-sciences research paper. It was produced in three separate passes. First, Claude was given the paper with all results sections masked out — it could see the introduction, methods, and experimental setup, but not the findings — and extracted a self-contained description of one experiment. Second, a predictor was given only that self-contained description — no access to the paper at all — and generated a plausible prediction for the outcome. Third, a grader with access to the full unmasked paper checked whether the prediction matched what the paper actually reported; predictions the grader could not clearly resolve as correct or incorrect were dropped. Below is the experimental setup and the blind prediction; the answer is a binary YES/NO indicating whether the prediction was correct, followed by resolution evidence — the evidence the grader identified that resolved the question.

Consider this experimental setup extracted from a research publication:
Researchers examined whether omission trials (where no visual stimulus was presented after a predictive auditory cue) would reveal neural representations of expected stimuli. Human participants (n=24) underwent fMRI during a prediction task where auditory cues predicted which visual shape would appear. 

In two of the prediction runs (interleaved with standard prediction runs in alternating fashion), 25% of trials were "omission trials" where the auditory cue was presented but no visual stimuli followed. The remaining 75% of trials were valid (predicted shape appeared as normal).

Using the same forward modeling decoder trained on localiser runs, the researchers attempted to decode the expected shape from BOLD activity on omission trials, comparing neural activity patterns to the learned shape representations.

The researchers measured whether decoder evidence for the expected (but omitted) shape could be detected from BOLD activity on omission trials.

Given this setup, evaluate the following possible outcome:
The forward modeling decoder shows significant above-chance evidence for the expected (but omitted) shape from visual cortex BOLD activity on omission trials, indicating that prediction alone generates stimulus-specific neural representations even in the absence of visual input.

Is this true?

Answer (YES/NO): NO